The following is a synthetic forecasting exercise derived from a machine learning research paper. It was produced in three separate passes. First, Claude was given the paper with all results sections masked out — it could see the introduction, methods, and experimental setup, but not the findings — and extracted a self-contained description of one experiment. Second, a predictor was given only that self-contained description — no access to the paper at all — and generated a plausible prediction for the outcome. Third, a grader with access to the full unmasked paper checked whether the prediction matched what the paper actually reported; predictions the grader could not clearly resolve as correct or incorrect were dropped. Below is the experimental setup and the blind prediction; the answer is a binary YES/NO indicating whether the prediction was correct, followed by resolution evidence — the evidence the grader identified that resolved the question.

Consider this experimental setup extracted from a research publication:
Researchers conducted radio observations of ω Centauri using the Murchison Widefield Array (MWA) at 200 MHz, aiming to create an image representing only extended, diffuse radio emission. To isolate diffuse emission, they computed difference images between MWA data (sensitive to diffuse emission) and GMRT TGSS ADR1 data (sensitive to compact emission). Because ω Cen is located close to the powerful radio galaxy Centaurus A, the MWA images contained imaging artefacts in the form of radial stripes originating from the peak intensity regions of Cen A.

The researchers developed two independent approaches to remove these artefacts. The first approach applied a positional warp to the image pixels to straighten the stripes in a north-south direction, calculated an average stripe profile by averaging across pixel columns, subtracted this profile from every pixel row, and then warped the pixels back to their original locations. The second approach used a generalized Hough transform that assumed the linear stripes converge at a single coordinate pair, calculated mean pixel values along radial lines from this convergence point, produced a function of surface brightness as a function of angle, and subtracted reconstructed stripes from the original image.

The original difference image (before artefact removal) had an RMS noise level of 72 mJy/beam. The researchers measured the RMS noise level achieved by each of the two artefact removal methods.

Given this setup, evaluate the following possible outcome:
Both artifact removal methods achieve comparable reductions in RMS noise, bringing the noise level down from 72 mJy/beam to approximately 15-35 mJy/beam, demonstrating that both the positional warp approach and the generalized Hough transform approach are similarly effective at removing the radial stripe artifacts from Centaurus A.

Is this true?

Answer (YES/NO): NO